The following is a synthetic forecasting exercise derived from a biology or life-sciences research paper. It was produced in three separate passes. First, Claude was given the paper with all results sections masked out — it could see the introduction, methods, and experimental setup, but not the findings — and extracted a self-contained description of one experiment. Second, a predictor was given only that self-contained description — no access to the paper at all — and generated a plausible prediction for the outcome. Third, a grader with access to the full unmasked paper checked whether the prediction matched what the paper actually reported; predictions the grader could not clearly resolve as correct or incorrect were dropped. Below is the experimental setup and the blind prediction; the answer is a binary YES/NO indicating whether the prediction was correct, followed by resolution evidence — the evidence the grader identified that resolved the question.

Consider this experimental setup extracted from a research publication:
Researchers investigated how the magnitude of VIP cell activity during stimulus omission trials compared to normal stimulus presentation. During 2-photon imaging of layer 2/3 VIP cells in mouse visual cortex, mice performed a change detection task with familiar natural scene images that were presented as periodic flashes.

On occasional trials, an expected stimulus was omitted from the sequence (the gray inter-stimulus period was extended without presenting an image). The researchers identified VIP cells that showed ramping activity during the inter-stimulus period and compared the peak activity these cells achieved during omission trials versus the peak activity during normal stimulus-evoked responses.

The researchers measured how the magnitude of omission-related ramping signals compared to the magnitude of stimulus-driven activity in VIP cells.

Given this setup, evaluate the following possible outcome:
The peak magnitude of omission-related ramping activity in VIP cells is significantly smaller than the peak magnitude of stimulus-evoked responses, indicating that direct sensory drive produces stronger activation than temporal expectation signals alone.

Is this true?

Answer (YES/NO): NO